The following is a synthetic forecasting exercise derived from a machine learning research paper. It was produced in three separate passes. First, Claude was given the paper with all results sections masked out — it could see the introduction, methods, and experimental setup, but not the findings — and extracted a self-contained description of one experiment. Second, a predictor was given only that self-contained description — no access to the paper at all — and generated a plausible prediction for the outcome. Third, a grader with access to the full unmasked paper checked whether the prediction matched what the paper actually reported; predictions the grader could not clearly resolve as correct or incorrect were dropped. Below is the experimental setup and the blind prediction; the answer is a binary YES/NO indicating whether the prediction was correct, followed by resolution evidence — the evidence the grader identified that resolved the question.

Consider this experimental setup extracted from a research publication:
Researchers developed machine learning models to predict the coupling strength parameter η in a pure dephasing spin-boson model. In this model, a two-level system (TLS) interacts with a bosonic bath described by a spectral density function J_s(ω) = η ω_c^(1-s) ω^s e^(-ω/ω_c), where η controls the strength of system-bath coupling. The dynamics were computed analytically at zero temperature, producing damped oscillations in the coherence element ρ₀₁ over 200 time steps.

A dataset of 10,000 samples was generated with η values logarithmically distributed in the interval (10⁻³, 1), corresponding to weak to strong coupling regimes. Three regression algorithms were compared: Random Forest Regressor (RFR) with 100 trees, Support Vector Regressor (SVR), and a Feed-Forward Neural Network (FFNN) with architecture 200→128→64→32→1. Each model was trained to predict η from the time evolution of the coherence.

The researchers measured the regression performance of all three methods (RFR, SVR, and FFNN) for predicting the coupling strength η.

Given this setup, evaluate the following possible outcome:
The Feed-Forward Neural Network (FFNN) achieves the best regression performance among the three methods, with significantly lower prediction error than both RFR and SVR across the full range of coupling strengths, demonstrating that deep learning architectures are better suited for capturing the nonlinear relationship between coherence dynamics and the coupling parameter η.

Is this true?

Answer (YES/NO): NO